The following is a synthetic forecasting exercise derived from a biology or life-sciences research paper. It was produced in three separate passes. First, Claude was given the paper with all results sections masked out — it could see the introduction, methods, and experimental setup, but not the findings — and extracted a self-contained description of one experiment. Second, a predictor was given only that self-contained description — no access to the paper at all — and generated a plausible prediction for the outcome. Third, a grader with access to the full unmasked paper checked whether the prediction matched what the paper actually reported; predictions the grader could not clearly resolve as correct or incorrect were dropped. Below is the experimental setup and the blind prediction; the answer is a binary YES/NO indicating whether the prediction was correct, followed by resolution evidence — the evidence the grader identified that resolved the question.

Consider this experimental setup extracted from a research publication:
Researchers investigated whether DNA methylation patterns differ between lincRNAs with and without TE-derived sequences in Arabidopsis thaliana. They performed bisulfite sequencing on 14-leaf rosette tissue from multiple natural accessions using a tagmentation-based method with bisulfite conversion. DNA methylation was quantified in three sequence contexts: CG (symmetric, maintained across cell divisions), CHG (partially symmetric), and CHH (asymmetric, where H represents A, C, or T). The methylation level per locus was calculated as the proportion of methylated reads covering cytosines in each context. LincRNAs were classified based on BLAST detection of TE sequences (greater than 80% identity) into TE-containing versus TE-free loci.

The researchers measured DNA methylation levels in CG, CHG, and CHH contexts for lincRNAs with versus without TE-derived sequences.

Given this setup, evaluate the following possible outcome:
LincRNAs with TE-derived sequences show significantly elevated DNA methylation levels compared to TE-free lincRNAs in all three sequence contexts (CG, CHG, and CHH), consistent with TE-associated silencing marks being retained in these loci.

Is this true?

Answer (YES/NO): NO